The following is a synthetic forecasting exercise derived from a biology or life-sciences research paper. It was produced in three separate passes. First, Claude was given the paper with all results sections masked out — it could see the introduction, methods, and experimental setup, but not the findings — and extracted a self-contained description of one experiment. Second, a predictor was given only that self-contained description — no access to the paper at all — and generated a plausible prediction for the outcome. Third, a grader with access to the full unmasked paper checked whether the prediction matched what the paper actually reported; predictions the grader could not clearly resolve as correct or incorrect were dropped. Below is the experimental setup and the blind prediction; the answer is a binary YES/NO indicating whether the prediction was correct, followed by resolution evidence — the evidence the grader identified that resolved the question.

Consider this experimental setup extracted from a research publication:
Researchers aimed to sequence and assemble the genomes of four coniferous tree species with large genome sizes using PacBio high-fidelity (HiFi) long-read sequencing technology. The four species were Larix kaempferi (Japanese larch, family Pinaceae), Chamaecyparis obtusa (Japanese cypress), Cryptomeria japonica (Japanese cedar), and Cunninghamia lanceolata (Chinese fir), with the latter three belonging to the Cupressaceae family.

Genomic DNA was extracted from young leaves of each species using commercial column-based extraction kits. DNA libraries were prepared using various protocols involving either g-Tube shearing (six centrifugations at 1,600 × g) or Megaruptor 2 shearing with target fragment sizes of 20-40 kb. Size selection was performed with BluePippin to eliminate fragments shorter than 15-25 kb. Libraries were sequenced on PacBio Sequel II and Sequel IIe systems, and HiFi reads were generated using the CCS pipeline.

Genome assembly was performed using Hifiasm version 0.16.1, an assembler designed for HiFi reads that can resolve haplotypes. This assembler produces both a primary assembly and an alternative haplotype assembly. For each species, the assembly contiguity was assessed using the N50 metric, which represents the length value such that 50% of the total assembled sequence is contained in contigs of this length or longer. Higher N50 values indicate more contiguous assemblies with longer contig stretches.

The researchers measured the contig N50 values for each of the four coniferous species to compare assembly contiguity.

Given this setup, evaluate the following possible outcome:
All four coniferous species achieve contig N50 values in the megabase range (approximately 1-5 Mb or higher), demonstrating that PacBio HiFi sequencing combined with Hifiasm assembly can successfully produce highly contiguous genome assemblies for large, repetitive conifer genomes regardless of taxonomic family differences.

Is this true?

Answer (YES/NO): YES